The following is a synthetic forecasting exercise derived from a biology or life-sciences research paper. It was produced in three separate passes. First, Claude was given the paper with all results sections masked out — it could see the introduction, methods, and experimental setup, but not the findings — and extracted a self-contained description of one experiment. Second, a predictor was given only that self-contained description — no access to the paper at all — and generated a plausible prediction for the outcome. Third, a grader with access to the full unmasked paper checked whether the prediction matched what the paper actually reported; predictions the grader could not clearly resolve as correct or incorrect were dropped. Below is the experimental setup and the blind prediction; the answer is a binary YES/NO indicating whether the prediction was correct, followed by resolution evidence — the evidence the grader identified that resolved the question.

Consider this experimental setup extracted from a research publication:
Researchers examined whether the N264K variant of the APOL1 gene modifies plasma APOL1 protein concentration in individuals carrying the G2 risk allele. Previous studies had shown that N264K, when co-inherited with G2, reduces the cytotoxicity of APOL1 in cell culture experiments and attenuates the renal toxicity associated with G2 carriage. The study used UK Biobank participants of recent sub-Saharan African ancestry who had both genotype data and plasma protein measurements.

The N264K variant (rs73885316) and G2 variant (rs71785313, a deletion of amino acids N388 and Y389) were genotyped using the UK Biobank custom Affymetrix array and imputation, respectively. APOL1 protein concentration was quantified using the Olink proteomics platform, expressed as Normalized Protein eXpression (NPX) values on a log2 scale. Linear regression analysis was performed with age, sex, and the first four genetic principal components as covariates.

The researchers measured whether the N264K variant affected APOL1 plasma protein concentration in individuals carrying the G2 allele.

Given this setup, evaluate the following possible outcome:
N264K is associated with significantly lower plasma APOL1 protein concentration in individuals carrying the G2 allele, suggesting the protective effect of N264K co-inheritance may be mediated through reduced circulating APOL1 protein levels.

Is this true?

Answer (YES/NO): YES